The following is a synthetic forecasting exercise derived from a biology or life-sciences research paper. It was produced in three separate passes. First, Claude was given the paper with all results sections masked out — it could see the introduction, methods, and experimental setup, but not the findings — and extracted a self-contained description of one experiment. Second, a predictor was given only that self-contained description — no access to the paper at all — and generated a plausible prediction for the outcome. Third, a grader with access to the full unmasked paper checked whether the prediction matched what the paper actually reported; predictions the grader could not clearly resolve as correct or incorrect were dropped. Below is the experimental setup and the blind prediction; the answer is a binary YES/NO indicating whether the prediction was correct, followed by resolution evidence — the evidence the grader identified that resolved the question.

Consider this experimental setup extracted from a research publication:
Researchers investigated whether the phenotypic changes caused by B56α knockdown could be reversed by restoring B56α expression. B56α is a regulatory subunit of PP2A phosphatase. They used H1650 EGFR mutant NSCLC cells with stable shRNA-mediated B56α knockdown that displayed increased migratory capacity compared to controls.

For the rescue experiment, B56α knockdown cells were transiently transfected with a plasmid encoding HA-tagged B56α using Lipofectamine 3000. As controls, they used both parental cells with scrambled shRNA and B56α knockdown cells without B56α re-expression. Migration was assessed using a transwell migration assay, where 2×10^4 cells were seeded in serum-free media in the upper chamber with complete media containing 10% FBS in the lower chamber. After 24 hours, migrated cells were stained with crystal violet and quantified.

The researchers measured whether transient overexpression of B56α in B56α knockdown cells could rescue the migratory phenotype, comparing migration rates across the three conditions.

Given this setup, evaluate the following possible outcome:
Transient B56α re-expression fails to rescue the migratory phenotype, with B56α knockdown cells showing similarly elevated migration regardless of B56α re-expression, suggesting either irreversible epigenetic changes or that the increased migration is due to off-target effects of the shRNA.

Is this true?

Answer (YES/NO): NO